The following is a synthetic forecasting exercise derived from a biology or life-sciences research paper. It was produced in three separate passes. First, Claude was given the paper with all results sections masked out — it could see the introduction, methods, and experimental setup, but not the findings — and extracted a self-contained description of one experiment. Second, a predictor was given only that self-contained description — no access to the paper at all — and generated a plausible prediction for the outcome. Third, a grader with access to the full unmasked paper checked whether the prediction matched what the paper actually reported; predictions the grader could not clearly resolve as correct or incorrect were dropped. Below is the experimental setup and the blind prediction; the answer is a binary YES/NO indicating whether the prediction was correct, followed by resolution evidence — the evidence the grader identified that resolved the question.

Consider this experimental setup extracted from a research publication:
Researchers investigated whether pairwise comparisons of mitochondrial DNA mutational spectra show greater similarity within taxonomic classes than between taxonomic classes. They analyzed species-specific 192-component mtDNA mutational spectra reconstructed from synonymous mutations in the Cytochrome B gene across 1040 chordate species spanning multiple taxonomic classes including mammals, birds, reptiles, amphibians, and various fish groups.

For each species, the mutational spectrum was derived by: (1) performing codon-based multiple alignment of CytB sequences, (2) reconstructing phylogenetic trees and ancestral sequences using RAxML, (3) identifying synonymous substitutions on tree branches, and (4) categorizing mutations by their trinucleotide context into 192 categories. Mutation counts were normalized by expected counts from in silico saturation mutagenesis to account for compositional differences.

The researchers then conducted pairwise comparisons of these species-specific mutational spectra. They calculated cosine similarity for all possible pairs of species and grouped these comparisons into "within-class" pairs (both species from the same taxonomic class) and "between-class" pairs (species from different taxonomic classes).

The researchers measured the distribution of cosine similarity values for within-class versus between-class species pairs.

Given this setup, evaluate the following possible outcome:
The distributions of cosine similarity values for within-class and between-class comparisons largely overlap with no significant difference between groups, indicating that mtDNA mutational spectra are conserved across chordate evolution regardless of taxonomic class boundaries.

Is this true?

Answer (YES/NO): NO